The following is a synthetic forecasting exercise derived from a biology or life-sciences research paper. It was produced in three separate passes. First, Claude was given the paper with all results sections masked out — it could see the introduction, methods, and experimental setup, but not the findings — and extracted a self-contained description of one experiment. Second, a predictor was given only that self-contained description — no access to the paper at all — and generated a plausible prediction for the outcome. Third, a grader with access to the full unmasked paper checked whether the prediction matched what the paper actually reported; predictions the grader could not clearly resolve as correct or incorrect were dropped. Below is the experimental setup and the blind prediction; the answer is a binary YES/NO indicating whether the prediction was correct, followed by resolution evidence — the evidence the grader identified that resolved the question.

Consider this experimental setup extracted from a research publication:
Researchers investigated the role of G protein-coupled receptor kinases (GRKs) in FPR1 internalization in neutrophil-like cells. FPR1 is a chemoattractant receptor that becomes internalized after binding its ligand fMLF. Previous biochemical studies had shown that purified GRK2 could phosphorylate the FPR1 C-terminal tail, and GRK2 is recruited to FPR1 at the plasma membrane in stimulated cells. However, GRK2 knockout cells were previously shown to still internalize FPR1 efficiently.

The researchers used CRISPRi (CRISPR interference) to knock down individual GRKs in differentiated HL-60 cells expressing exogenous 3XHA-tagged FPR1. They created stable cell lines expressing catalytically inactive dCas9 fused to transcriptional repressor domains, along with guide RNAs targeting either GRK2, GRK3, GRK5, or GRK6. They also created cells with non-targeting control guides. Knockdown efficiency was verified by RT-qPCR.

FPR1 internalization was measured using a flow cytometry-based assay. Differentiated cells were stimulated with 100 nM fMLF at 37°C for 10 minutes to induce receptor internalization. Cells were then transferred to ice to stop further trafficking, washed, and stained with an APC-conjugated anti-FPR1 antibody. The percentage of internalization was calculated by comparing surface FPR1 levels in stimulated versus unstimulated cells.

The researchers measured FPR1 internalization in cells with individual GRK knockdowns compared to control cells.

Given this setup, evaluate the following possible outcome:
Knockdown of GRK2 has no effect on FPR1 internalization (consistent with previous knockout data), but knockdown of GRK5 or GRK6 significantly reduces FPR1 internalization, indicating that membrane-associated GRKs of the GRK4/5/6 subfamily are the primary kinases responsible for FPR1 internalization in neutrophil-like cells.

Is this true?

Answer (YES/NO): NO